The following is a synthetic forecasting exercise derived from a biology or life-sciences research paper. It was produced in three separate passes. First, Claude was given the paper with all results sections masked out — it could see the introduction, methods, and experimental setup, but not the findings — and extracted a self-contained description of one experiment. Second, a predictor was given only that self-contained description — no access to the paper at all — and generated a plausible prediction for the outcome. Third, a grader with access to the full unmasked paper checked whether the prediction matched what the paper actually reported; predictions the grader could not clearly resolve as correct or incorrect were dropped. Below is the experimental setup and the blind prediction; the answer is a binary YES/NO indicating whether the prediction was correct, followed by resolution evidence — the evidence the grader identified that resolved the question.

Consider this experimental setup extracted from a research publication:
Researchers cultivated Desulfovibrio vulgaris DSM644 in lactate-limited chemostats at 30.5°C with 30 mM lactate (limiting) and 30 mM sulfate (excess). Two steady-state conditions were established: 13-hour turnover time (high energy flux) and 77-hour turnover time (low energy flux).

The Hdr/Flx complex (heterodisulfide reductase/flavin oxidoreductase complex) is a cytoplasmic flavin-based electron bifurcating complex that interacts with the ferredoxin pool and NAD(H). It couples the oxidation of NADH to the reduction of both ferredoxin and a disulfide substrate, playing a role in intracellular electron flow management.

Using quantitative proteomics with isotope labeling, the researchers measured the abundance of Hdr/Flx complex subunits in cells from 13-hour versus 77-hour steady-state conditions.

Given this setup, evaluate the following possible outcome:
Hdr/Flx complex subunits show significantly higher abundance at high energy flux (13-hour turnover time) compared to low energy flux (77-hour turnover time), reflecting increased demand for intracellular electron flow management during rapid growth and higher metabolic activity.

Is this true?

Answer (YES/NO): NO